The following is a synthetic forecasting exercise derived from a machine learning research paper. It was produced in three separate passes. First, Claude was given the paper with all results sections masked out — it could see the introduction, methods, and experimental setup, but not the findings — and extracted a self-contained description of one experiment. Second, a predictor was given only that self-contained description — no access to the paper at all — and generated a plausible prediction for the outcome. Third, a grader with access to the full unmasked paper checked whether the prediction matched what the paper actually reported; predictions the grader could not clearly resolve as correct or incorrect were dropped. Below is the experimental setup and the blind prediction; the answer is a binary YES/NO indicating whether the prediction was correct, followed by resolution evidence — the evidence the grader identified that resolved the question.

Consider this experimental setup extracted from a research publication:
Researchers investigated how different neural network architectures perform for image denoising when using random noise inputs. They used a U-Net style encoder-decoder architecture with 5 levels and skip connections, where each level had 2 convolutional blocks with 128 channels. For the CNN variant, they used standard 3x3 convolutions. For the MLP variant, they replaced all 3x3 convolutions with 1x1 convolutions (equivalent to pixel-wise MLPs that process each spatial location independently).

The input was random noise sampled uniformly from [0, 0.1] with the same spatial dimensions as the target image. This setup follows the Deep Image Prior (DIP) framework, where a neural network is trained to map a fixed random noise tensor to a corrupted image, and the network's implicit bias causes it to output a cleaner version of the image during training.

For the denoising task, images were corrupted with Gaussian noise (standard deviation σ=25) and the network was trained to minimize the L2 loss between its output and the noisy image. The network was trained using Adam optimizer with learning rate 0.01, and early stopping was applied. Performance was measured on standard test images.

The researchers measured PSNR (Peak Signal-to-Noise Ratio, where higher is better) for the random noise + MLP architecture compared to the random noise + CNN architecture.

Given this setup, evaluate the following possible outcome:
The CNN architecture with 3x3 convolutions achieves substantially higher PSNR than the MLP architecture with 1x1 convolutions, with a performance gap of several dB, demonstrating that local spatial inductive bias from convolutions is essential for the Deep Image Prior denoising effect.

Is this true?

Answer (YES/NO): YES